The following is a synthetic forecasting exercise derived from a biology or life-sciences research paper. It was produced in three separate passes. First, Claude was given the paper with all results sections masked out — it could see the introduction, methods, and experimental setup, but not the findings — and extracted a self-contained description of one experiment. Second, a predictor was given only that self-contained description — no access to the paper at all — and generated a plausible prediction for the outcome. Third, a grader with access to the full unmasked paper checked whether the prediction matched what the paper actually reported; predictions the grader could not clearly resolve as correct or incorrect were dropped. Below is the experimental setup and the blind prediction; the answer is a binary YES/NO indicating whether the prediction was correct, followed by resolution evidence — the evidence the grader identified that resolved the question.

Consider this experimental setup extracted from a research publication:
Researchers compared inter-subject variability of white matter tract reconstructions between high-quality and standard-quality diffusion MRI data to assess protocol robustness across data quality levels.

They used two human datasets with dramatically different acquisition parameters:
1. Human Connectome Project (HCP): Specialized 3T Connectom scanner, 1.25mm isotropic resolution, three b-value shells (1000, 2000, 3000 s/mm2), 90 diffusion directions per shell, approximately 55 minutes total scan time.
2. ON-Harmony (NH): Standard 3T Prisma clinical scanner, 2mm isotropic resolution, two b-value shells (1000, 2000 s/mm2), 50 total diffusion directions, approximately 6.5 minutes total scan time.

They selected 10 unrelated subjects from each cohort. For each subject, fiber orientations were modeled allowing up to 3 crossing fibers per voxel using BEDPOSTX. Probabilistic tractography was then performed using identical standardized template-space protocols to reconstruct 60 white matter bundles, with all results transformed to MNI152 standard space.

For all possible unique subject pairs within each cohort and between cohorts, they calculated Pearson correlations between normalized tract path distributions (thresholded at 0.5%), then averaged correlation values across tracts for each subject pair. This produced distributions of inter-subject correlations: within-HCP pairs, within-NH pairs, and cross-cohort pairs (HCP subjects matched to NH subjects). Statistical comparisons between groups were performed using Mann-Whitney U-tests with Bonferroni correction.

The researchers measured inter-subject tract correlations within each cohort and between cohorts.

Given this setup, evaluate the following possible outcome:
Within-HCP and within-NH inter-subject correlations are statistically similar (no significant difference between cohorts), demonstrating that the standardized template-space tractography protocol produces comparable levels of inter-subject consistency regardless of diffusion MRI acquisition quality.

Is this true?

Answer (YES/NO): NO